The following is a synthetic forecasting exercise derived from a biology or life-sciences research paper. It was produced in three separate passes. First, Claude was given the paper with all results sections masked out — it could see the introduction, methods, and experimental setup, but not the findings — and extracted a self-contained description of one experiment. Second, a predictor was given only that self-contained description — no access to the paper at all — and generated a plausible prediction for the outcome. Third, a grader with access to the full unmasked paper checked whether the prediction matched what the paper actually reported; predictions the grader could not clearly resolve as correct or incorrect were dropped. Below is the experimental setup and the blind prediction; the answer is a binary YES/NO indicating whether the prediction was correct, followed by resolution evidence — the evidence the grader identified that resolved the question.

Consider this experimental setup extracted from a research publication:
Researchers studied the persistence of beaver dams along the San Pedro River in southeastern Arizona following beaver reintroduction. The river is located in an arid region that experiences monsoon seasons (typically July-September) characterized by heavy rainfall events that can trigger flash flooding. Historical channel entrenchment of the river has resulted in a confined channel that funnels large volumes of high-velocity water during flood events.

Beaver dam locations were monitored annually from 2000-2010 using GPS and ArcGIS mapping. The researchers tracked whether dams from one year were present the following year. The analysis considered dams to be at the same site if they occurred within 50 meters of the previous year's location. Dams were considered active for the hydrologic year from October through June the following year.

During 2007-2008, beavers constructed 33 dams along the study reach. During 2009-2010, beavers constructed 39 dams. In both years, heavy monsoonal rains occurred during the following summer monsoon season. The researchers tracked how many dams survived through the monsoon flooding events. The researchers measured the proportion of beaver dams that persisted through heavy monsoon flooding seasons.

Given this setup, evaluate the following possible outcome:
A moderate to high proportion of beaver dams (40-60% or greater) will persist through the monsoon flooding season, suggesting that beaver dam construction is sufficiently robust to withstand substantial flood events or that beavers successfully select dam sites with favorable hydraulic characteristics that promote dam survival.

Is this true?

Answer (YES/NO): NO